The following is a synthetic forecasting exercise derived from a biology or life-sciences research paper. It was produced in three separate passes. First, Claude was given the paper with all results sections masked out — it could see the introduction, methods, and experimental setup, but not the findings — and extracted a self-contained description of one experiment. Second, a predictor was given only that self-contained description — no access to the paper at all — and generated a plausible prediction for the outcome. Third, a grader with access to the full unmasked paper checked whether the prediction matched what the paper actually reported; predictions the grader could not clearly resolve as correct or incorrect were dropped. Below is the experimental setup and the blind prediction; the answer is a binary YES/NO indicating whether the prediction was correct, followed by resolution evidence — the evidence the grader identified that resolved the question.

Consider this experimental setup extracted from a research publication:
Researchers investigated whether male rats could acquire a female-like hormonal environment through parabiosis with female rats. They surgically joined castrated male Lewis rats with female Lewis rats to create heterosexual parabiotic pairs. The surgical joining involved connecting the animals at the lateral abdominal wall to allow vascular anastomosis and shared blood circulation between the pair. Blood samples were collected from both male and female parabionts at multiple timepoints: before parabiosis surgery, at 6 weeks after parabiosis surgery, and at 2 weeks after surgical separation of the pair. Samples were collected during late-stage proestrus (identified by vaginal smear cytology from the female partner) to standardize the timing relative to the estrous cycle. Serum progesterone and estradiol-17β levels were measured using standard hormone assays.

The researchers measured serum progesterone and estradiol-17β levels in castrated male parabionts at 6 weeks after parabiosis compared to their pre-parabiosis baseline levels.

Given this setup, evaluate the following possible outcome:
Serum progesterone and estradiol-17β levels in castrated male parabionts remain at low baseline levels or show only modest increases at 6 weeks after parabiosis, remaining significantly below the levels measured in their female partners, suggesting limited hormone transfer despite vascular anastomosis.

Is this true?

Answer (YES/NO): NO